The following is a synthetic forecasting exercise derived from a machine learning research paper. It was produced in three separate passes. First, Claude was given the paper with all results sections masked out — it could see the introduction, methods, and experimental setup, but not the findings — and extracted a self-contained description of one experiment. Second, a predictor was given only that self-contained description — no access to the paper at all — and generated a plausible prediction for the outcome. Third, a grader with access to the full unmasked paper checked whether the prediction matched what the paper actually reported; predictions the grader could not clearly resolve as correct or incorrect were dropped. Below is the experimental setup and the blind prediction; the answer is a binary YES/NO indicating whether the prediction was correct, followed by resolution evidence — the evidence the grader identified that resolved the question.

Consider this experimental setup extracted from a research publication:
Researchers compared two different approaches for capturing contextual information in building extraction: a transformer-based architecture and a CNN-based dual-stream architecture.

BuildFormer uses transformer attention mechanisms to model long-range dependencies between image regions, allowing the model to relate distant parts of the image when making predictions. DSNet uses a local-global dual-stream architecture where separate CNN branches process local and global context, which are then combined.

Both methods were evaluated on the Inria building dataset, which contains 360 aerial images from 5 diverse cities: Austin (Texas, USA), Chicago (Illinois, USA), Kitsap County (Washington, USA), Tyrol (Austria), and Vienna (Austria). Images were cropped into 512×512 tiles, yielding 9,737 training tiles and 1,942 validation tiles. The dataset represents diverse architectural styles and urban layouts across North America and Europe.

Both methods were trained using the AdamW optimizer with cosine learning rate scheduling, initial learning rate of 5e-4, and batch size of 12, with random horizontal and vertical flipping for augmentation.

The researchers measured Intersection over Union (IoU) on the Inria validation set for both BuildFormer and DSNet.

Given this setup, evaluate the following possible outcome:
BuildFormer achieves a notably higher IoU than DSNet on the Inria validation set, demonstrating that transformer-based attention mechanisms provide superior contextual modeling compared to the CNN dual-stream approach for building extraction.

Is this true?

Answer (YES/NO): NO